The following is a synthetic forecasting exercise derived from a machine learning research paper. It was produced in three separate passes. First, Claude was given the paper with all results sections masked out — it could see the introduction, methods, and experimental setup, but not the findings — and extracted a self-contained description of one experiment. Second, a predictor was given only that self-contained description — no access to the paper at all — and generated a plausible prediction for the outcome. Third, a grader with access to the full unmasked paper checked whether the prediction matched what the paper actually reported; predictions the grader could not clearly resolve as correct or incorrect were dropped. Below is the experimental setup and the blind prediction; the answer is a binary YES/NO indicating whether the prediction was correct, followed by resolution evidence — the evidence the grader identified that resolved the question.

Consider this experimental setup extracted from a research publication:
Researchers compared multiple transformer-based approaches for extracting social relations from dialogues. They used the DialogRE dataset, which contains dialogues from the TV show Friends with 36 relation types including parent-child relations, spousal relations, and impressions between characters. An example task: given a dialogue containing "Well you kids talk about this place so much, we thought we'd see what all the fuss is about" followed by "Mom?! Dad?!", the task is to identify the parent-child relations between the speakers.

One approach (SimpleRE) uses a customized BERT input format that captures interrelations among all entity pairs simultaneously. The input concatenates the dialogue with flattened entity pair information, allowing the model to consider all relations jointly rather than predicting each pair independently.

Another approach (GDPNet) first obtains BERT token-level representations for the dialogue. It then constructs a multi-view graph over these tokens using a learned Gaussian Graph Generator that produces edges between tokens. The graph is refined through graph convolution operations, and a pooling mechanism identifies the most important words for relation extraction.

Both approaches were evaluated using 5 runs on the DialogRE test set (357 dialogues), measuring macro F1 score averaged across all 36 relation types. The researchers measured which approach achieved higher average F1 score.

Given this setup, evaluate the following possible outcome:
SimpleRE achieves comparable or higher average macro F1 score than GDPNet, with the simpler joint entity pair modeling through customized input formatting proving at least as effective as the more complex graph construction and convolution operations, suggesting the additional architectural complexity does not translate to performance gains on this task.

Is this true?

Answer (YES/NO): YES